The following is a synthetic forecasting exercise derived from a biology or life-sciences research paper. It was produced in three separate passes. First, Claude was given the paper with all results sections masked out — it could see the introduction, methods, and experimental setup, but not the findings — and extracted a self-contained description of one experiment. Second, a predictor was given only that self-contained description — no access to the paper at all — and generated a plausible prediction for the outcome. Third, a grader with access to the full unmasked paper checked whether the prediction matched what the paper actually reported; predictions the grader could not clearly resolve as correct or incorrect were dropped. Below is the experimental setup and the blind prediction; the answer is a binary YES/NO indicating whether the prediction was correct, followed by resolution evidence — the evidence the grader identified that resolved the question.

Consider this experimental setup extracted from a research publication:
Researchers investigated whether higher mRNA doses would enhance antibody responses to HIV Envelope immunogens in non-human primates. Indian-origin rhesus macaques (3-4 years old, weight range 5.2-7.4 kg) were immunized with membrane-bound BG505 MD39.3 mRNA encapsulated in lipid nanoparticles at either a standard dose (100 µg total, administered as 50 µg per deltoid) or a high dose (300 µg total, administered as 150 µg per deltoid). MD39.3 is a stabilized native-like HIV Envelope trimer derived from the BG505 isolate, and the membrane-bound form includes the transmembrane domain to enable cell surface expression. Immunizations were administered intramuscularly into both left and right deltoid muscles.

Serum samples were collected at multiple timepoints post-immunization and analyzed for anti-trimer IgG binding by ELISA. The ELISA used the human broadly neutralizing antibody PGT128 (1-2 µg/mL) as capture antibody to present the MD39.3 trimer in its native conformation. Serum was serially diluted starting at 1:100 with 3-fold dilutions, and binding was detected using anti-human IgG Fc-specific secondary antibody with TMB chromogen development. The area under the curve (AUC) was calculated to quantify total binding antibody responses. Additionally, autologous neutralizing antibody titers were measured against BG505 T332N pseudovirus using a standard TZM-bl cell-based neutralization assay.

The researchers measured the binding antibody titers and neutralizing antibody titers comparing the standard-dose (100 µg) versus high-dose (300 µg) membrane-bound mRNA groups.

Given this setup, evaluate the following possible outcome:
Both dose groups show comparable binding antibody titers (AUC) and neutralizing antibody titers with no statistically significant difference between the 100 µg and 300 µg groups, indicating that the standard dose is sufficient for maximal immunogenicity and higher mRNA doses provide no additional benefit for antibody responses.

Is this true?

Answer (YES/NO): YES